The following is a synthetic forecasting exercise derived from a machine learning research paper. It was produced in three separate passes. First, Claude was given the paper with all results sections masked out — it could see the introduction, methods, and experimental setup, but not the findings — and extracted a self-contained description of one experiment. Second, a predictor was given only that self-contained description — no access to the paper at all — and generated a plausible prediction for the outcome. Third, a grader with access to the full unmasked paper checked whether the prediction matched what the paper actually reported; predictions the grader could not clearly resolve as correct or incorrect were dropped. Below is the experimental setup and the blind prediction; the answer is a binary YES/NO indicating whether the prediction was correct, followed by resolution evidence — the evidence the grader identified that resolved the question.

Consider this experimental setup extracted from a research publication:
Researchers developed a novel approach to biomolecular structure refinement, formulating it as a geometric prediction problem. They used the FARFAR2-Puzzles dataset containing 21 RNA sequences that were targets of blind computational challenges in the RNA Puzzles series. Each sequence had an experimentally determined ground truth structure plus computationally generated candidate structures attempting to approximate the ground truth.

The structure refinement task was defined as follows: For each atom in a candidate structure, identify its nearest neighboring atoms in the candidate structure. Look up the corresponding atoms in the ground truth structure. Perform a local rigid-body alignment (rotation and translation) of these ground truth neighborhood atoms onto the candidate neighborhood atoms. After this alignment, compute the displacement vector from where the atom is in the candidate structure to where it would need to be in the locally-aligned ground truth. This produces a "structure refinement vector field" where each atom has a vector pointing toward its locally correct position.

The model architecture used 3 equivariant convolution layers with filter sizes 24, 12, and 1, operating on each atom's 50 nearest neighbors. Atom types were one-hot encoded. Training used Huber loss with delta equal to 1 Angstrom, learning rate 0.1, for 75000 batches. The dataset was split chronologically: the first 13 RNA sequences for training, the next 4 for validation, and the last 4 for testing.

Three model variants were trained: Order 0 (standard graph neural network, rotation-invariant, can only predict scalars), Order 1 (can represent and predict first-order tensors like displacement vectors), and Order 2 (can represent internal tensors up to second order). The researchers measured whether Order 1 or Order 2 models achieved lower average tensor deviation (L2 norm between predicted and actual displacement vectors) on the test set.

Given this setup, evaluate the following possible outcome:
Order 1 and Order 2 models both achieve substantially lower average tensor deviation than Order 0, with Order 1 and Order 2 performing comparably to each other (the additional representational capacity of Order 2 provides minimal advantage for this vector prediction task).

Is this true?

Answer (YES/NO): NO